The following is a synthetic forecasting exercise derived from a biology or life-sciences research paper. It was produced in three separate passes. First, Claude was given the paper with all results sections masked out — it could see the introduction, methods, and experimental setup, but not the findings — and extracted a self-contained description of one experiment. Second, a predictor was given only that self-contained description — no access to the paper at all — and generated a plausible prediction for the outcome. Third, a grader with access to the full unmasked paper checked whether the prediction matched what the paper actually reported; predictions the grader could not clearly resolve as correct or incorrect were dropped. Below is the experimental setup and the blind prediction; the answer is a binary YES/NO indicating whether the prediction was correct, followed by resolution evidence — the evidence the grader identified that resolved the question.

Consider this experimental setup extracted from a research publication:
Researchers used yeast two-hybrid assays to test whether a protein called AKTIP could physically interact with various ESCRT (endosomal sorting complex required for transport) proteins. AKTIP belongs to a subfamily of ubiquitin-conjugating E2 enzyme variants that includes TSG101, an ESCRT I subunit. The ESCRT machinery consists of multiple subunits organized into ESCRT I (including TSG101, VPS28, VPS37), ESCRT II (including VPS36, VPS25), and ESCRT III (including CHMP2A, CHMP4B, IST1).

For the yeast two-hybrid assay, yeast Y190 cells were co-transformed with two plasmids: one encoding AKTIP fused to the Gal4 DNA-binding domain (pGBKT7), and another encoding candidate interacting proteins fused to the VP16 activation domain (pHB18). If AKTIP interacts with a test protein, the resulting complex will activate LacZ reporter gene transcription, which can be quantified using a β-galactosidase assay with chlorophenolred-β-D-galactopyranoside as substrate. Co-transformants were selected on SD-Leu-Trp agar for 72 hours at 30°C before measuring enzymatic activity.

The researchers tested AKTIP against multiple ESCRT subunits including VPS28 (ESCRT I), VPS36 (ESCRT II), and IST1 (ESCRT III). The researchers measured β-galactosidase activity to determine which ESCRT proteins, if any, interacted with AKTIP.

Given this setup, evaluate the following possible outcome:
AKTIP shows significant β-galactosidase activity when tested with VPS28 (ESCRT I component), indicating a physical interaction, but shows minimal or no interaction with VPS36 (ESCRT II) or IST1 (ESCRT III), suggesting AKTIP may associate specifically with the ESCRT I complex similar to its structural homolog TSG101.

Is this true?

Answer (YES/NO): YES